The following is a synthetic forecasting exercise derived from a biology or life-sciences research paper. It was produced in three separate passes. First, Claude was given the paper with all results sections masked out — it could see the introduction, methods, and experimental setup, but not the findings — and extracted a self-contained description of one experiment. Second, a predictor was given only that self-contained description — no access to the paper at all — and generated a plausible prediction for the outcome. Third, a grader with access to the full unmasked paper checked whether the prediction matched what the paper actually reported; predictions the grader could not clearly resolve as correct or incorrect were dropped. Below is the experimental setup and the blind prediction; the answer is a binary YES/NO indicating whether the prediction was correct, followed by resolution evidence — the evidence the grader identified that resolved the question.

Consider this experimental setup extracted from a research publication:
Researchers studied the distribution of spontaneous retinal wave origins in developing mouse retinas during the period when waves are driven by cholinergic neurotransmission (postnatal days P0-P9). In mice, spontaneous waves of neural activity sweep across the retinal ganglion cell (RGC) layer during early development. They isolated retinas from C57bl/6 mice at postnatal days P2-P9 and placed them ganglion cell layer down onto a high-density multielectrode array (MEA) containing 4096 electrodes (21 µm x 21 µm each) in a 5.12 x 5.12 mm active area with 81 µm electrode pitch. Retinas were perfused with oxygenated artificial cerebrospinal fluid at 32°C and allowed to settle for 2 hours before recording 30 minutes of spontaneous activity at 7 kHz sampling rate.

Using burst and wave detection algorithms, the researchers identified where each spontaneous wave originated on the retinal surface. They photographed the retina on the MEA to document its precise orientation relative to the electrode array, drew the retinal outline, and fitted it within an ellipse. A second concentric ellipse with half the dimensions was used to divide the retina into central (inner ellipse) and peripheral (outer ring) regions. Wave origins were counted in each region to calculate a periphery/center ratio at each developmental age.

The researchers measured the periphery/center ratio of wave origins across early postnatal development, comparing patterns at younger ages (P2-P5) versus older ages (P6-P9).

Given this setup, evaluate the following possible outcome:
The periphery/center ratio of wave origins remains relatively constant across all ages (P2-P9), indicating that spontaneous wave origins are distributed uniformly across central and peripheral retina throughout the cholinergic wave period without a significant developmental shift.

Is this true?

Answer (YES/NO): NO